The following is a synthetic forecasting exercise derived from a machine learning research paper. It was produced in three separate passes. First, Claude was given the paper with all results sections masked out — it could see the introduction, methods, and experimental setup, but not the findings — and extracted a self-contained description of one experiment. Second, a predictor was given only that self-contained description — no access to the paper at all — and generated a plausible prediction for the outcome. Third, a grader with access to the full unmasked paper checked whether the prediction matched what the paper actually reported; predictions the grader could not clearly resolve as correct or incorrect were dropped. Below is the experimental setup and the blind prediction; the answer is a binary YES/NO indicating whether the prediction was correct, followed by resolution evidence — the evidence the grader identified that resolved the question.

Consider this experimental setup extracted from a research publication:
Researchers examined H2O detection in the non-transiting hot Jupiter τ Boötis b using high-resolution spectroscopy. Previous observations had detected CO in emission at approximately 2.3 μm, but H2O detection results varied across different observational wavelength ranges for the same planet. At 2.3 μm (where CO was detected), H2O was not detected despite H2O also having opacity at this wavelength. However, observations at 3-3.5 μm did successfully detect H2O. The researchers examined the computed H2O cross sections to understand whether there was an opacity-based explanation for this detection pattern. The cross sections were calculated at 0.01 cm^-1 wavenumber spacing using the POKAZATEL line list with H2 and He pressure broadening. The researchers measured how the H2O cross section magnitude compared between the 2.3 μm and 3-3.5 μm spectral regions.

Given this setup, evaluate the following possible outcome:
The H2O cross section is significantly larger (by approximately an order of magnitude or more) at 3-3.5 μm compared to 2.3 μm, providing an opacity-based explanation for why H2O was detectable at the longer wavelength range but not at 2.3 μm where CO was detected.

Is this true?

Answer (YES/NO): NO